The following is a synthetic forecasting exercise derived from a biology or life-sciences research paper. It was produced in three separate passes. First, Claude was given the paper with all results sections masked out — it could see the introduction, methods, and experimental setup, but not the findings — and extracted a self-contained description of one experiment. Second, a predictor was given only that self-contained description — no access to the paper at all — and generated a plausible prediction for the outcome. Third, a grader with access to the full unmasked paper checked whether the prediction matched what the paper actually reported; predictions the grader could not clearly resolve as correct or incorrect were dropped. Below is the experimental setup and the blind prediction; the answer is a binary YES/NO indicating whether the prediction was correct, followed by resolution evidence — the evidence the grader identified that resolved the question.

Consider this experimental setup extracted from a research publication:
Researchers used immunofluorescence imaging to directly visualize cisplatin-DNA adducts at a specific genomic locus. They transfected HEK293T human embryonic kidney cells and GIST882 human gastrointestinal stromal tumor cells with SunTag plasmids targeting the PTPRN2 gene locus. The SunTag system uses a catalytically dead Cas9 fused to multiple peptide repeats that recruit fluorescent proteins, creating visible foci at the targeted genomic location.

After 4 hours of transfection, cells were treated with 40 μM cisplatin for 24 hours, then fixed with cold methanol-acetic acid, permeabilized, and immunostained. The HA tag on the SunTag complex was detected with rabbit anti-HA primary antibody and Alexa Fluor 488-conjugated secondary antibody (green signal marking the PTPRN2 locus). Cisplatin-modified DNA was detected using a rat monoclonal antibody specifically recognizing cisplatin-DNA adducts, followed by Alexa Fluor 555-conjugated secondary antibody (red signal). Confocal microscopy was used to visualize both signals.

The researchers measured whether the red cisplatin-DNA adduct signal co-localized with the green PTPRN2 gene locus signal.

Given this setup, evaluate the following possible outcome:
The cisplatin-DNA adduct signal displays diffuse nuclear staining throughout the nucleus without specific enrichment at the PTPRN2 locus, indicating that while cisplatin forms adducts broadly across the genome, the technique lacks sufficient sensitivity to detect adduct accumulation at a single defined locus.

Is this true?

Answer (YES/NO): NO